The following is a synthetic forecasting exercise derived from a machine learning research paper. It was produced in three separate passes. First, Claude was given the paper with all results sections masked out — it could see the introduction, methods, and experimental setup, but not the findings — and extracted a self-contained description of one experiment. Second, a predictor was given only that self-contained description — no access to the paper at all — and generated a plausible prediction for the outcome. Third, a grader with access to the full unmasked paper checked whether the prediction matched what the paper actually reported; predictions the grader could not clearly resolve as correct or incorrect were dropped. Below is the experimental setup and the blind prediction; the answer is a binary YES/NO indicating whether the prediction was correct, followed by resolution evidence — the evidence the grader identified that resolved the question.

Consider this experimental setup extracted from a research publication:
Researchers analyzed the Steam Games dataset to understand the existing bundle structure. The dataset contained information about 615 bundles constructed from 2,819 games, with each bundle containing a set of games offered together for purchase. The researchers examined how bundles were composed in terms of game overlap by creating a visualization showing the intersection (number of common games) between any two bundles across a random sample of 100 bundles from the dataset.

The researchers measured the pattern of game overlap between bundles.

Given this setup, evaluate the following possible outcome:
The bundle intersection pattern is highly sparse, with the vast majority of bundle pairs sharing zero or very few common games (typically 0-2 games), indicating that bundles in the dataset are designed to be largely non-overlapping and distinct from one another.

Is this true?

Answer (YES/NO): YES